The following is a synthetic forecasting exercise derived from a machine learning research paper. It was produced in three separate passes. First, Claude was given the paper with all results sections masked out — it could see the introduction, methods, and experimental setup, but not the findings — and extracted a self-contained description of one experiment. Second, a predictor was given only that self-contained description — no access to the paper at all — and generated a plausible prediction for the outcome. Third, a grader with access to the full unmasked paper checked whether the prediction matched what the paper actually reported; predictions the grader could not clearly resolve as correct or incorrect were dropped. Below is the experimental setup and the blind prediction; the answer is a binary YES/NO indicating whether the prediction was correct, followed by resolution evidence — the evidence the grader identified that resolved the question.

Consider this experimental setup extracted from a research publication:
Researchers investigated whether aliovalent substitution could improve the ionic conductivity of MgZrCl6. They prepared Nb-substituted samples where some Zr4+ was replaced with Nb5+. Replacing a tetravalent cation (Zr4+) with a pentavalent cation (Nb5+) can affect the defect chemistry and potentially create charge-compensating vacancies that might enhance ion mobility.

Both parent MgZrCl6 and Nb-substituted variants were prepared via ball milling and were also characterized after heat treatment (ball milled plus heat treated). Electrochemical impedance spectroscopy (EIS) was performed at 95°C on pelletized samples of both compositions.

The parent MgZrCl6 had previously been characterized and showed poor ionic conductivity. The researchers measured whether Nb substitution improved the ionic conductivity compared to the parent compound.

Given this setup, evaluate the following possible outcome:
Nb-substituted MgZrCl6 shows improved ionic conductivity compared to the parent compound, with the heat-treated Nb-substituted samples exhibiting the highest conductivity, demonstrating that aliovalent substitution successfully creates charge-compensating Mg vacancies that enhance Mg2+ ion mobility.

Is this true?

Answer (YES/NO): NO